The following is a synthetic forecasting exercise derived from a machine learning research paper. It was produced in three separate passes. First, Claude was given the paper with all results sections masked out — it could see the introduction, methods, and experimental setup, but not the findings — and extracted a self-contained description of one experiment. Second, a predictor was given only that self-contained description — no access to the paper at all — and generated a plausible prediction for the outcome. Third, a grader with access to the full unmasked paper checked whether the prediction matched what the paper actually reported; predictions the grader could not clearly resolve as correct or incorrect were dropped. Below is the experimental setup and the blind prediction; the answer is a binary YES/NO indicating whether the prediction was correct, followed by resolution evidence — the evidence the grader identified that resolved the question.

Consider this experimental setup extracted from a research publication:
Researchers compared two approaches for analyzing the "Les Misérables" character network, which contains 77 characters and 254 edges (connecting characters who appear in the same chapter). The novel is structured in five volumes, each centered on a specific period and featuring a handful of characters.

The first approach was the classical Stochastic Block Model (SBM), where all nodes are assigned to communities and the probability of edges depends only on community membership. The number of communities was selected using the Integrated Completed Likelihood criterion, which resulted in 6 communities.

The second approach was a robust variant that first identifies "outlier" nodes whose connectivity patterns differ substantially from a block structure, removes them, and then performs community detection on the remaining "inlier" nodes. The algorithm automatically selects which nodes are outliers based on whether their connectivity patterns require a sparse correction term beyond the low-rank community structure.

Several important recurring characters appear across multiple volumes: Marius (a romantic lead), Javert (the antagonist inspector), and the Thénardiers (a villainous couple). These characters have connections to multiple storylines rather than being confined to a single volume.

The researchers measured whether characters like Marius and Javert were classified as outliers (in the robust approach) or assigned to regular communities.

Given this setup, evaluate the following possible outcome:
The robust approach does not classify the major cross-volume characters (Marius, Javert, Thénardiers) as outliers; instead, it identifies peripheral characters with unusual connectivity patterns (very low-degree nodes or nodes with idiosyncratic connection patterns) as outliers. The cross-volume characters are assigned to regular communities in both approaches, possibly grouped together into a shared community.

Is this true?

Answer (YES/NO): NO